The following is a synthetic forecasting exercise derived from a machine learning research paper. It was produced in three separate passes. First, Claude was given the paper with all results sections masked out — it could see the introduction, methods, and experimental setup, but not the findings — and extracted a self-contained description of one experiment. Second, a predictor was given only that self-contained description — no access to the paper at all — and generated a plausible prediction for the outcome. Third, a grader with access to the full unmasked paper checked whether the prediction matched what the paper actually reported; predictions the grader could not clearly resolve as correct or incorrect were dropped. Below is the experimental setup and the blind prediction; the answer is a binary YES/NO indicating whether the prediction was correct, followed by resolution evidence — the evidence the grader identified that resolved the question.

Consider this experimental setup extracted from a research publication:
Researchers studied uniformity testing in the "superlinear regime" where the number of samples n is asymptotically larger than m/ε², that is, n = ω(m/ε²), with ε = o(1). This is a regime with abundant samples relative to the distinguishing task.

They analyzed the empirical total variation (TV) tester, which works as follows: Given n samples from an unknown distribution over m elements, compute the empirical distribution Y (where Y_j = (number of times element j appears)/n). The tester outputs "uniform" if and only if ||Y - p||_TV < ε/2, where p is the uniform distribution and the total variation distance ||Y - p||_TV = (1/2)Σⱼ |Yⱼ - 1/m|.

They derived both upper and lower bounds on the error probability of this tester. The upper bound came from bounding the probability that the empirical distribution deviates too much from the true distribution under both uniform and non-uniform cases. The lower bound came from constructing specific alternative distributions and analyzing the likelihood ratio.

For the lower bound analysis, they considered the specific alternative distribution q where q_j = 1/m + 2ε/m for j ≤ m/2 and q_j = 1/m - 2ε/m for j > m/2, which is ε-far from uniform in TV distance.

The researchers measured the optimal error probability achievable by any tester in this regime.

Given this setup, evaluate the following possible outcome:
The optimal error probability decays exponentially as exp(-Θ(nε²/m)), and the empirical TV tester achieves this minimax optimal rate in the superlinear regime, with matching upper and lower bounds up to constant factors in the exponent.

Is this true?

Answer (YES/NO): NO